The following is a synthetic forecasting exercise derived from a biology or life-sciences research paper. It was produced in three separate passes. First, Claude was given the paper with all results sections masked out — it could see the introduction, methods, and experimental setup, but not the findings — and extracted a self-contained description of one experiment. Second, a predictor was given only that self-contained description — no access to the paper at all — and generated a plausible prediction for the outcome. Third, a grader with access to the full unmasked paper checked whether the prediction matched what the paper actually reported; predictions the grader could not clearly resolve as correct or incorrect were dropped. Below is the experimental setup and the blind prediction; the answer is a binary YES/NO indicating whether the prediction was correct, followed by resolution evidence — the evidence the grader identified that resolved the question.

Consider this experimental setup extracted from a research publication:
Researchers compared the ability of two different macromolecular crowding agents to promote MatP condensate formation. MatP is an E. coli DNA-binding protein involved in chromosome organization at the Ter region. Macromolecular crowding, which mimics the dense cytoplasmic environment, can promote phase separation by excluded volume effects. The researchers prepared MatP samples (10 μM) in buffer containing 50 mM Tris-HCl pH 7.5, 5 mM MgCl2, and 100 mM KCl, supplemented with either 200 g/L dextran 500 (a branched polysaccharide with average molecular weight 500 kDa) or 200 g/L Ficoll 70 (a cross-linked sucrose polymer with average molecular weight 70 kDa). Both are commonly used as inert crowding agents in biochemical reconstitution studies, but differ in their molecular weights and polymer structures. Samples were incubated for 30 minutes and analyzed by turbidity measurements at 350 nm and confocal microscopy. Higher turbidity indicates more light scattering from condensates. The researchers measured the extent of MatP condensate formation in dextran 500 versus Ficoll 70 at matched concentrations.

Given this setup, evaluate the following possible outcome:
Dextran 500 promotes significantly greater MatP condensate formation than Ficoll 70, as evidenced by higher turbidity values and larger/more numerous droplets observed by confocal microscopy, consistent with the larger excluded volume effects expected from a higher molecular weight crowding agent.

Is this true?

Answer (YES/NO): NO